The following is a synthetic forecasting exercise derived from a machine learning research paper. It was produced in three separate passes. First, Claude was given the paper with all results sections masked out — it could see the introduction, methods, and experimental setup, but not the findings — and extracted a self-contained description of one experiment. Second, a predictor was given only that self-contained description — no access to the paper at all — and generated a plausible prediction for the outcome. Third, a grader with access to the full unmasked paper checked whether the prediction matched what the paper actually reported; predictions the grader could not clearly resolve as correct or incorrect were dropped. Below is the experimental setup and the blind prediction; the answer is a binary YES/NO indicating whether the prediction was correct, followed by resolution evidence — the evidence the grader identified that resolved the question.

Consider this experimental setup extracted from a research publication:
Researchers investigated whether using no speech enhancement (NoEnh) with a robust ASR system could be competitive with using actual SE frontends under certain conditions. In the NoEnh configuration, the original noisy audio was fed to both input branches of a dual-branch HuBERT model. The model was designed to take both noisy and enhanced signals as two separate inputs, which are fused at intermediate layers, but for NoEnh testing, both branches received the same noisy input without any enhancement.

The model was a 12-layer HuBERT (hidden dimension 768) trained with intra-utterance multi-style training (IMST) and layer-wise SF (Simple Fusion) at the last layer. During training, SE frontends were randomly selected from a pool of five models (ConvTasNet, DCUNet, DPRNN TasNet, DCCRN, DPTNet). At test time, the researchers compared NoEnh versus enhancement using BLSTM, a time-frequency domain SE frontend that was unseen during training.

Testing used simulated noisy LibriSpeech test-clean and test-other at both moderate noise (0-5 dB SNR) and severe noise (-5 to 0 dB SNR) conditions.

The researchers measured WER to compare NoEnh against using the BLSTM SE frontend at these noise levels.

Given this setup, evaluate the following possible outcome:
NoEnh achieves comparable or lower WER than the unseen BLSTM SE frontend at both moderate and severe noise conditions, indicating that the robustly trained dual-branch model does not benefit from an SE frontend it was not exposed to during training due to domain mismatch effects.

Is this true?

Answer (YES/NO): YES